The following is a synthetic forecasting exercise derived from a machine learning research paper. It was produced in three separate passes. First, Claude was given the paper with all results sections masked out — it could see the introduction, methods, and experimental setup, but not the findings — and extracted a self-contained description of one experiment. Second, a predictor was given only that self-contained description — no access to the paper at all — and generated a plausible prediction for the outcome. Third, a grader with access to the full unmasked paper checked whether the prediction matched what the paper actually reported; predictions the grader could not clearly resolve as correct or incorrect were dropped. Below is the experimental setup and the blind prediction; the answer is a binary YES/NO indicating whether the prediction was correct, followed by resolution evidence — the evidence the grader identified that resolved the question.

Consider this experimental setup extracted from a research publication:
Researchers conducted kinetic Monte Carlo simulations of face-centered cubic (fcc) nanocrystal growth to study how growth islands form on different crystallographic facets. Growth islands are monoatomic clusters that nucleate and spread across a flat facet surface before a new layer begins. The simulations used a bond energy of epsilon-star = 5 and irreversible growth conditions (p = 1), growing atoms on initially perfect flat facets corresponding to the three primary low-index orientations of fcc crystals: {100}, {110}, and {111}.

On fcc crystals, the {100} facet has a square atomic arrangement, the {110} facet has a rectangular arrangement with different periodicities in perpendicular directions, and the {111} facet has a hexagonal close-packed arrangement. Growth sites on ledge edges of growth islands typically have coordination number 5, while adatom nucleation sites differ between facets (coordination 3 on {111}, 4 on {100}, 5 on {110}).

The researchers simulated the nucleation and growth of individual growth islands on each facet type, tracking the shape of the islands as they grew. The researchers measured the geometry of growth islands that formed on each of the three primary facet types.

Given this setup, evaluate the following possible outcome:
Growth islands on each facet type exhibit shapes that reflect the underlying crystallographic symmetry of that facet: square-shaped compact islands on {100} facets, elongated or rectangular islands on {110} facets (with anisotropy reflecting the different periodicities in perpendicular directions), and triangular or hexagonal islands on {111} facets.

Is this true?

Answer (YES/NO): YES